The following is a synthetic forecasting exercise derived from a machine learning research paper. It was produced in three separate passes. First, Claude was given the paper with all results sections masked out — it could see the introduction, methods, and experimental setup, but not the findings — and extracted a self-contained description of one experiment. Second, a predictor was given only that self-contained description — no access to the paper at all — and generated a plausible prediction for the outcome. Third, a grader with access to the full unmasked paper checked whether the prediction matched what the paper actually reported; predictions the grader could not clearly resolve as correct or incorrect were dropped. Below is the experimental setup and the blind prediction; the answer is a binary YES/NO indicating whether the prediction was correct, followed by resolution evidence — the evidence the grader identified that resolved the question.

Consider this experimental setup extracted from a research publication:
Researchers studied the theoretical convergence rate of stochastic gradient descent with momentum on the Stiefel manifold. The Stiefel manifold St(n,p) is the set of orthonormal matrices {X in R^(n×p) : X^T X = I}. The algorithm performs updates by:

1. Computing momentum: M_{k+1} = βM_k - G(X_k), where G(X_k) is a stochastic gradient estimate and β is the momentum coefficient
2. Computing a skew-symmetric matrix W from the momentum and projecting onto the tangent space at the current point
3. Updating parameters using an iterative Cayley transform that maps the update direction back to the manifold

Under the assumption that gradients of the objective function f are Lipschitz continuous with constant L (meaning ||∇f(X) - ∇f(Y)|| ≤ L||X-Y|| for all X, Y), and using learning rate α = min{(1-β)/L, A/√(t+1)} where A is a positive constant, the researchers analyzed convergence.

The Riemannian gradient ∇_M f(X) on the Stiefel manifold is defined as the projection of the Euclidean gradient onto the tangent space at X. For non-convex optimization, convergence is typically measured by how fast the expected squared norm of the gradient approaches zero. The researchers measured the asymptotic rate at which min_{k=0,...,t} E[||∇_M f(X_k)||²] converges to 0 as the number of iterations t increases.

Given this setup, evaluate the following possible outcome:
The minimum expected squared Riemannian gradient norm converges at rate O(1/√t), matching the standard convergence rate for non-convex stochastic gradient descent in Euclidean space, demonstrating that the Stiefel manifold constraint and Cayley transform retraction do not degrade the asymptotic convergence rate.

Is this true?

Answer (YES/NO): NO